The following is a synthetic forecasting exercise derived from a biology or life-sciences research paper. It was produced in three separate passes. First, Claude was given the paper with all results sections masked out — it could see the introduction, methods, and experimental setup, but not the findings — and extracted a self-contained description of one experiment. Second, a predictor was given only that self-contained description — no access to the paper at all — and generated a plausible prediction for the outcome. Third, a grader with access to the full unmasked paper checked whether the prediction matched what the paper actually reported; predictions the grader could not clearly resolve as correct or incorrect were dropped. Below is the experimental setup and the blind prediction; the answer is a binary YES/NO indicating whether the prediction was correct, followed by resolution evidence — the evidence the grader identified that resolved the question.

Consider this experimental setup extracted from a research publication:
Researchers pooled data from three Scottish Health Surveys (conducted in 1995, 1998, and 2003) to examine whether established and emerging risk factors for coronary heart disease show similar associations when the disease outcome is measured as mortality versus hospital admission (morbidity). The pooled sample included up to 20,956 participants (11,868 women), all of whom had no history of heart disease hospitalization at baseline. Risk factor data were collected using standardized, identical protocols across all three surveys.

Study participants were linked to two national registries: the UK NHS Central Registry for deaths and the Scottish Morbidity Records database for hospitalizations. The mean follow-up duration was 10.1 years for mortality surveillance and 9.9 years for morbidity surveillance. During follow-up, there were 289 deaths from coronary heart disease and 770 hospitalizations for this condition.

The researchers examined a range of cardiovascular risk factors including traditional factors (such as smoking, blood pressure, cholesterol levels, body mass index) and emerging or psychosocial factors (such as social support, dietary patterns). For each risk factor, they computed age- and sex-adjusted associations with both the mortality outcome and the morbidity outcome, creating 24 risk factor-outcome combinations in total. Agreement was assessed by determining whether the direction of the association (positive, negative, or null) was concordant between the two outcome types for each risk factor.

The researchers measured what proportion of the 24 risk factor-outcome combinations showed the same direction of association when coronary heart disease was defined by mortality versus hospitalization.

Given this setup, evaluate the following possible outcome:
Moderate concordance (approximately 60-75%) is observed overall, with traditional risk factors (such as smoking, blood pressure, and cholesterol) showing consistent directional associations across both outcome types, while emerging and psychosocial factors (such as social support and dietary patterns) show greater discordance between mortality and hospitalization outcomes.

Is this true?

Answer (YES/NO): NO